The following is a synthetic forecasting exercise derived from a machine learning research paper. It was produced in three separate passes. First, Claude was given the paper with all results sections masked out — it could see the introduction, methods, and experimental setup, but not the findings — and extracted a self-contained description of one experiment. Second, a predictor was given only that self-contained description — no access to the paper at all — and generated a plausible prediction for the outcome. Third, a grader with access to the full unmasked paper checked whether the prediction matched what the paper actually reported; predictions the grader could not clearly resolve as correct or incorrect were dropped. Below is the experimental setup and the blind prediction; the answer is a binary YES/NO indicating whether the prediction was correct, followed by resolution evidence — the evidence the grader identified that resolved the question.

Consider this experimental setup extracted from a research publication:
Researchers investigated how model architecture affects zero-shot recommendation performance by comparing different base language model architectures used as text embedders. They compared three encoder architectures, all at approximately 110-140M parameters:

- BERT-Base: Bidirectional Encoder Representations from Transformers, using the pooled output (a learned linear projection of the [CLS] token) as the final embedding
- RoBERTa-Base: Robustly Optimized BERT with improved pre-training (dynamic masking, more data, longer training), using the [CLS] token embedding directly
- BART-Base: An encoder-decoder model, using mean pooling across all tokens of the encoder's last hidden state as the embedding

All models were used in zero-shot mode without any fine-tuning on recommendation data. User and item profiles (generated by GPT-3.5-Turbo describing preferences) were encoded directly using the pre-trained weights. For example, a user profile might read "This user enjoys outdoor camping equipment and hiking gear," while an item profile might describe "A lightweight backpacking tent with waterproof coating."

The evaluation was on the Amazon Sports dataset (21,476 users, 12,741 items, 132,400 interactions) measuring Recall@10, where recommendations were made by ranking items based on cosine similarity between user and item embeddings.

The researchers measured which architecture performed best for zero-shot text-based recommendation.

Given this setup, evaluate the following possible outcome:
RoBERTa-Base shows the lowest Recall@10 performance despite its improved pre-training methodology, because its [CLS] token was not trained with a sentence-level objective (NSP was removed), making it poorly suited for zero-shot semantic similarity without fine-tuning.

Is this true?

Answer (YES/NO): NO